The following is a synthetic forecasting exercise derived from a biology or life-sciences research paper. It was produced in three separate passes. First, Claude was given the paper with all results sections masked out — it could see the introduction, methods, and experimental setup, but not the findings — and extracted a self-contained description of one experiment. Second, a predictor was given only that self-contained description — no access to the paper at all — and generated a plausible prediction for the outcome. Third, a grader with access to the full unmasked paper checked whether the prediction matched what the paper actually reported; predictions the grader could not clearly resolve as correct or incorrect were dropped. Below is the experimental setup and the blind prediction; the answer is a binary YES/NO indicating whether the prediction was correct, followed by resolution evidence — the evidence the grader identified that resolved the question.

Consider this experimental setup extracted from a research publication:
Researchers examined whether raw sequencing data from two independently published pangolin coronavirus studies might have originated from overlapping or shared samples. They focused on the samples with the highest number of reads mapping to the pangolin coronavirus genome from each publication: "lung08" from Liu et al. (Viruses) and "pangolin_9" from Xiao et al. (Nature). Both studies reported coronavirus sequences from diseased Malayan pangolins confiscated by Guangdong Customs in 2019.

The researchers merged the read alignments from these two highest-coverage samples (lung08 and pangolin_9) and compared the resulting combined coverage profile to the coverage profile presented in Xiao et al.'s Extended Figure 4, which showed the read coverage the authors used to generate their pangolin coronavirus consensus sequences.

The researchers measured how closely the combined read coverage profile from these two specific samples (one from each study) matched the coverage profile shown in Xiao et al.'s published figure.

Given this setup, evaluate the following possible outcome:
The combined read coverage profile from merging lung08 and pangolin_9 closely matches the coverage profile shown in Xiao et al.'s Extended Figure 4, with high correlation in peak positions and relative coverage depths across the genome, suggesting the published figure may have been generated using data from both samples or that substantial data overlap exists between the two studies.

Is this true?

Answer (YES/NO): YES